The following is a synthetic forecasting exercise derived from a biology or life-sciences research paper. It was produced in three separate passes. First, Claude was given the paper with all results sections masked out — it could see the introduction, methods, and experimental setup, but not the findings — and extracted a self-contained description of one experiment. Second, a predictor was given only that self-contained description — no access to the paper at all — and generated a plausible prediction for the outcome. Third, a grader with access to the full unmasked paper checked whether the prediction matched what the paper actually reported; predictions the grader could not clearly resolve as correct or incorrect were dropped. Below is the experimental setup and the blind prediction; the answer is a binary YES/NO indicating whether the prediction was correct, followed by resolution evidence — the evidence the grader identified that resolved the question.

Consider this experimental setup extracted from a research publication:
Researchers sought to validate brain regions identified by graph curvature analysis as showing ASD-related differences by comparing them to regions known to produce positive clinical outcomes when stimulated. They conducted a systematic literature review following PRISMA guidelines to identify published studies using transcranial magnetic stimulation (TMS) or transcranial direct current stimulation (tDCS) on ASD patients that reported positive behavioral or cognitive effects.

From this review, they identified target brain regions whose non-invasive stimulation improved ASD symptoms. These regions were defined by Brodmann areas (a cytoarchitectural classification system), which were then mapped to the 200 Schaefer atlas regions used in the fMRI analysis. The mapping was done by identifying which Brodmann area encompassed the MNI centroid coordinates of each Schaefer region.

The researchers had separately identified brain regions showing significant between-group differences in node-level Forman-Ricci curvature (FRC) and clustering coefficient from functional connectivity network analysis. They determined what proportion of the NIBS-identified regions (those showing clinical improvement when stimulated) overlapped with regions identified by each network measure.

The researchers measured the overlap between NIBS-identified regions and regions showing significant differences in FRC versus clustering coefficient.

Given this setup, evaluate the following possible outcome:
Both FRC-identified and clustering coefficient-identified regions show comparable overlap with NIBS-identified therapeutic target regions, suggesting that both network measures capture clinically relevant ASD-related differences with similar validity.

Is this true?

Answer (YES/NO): NO